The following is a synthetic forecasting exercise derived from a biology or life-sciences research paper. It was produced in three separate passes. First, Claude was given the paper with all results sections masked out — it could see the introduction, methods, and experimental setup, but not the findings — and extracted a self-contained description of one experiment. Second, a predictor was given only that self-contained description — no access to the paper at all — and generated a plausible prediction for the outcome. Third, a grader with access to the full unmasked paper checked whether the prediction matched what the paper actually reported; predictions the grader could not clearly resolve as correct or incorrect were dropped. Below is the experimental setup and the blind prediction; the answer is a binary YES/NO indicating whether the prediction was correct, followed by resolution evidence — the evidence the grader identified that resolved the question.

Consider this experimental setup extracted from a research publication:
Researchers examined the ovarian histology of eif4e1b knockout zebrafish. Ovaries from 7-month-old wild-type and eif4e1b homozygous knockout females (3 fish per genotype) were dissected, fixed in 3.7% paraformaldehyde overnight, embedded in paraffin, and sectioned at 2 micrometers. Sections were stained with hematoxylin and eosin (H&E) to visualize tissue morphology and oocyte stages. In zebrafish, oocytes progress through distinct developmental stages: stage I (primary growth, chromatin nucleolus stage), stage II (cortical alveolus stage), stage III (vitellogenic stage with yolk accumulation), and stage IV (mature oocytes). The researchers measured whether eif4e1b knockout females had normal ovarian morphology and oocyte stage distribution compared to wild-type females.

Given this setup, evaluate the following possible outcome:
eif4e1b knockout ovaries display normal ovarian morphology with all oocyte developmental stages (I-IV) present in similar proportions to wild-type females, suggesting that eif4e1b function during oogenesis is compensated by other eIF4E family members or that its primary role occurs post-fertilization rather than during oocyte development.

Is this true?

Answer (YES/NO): NO